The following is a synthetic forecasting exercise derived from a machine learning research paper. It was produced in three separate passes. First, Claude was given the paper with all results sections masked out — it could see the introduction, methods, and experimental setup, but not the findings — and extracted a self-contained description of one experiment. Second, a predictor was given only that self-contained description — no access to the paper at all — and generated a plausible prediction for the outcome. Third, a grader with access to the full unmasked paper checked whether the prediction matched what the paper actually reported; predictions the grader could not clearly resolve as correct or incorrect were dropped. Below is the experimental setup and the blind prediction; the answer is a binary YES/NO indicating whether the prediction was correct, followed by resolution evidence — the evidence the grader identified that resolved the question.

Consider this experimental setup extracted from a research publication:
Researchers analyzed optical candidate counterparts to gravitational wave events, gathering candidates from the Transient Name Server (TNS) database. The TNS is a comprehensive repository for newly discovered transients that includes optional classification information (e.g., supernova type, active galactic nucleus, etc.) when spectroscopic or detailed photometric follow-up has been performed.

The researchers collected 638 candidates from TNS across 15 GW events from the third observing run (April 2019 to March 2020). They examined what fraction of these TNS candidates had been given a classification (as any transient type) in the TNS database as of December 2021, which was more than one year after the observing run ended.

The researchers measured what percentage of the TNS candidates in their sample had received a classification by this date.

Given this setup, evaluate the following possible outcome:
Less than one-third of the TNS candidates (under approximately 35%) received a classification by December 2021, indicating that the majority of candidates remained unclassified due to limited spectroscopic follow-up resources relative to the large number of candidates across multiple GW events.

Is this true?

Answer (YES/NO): YES